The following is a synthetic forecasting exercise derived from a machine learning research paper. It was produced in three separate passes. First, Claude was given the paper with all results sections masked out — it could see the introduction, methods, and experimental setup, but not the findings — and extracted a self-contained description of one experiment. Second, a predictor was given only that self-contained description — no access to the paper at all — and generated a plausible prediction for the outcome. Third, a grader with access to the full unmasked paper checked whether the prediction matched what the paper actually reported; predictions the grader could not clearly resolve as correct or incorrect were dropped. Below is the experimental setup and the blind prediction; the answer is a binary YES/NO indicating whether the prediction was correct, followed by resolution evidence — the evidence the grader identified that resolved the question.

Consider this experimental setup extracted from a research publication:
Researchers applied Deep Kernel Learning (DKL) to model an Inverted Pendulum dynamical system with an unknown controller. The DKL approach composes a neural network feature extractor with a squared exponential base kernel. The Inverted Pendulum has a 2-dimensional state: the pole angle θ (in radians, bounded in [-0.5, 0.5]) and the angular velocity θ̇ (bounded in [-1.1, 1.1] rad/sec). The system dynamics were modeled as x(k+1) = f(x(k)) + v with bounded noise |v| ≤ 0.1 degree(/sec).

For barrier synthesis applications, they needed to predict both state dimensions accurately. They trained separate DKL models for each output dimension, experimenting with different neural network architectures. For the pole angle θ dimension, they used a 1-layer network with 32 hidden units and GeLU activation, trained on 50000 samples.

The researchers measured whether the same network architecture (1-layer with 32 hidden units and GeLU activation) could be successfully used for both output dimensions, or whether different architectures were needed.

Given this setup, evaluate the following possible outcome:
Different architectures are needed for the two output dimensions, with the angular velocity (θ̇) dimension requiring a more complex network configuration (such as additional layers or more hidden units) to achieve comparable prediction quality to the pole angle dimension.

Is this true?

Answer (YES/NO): YES